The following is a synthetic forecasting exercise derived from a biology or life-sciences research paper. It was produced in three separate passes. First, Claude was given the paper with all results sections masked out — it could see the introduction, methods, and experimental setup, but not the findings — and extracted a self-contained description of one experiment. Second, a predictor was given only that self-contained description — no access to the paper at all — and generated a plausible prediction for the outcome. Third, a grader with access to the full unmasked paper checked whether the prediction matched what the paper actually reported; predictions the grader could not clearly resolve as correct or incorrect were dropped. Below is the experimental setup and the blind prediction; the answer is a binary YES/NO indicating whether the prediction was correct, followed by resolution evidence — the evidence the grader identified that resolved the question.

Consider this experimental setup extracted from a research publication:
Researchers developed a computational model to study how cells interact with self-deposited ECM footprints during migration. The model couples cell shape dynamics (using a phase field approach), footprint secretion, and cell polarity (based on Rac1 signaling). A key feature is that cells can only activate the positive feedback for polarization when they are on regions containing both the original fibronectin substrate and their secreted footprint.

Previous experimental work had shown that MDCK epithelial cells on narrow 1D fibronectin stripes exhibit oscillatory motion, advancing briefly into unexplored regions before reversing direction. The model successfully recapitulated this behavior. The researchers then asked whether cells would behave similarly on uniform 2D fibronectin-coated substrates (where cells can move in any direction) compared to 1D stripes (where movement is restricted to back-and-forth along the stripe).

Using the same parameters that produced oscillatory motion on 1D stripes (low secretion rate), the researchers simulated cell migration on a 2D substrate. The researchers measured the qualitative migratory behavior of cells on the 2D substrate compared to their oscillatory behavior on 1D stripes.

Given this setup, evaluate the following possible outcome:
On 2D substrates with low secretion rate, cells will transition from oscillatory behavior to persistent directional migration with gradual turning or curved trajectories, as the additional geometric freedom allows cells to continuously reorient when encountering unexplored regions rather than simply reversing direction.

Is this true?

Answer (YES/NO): NO